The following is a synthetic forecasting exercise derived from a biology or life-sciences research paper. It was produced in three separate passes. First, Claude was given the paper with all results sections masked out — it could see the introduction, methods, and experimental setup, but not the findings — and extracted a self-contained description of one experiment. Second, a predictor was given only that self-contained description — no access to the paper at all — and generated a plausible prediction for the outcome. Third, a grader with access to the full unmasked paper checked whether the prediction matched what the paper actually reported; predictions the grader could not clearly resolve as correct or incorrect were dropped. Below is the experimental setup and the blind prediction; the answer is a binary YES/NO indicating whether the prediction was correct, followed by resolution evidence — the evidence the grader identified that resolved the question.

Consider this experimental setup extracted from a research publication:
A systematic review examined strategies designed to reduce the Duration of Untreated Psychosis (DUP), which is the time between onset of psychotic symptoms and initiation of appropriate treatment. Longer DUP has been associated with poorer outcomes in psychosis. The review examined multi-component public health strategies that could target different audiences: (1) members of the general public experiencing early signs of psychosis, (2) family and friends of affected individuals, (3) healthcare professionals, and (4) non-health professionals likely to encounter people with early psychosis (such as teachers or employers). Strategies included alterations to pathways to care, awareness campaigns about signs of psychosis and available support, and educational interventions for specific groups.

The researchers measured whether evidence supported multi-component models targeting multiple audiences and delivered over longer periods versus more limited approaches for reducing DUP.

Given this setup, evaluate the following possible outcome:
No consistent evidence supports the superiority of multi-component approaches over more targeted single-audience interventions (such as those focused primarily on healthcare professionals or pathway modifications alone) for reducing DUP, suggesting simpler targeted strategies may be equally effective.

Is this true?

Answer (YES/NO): NO